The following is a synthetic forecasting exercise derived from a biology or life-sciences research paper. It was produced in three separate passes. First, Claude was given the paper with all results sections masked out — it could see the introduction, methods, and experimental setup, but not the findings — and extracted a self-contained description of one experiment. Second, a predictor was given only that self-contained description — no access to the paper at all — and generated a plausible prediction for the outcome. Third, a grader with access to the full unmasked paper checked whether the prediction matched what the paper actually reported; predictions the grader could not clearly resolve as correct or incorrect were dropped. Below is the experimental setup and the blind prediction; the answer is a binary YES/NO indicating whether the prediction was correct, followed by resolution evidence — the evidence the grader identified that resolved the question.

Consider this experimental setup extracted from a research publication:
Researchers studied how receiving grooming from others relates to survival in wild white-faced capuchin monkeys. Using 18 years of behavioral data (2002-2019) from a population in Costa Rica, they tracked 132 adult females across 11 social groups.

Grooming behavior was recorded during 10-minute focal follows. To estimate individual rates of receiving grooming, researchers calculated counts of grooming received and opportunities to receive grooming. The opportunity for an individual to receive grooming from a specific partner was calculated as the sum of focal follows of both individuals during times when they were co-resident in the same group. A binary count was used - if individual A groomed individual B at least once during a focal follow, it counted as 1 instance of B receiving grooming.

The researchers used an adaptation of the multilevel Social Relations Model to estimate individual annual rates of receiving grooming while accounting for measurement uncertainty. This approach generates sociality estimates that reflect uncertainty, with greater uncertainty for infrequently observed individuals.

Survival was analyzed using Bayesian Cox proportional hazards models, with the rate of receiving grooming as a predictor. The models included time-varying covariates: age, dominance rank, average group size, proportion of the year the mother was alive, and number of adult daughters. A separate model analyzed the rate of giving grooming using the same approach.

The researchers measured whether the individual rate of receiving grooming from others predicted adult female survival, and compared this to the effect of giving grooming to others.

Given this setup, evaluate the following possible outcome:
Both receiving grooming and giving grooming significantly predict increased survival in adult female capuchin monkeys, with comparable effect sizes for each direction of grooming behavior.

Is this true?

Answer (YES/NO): NO